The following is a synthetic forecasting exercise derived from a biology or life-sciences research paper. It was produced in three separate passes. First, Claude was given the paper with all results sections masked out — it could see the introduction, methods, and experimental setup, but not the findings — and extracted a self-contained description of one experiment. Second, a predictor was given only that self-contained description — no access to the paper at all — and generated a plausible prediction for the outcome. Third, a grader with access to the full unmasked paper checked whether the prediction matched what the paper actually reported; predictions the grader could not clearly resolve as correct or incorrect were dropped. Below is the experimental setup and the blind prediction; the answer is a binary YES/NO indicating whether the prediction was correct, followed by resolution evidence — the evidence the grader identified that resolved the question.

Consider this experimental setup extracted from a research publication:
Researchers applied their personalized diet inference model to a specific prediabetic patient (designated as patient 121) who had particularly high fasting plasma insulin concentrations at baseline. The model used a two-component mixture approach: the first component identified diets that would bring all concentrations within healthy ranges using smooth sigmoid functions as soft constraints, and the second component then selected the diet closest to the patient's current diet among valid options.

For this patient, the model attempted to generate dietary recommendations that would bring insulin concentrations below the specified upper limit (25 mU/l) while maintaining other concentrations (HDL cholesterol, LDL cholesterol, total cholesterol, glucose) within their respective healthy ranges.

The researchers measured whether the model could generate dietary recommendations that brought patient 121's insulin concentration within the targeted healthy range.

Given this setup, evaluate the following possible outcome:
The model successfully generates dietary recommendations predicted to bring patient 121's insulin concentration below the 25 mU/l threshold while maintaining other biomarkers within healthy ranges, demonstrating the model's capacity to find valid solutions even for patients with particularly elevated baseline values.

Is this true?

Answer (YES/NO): NO